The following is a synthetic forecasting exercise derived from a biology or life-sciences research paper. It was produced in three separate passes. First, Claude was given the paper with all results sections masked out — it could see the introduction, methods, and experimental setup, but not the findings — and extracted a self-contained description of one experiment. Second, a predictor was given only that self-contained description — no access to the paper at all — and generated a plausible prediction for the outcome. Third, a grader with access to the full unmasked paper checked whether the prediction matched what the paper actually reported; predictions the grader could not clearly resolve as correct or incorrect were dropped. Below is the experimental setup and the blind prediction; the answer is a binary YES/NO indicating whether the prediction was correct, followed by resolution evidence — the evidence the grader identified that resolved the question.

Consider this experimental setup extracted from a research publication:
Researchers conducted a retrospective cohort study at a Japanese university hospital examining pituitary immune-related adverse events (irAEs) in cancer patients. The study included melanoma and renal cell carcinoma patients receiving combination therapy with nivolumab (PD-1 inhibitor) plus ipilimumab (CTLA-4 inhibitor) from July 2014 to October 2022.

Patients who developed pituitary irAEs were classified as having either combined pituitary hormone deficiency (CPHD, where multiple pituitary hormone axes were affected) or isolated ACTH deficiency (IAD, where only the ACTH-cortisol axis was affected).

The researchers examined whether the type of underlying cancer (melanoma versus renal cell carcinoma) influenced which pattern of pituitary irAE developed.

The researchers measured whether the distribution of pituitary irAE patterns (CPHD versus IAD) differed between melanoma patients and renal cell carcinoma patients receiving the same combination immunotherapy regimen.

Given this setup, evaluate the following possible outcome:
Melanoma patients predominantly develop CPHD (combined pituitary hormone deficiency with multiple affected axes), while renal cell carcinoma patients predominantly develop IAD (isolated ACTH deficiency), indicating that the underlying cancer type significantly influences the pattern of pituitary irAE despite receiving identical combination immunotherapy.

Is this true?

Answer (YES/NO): NO